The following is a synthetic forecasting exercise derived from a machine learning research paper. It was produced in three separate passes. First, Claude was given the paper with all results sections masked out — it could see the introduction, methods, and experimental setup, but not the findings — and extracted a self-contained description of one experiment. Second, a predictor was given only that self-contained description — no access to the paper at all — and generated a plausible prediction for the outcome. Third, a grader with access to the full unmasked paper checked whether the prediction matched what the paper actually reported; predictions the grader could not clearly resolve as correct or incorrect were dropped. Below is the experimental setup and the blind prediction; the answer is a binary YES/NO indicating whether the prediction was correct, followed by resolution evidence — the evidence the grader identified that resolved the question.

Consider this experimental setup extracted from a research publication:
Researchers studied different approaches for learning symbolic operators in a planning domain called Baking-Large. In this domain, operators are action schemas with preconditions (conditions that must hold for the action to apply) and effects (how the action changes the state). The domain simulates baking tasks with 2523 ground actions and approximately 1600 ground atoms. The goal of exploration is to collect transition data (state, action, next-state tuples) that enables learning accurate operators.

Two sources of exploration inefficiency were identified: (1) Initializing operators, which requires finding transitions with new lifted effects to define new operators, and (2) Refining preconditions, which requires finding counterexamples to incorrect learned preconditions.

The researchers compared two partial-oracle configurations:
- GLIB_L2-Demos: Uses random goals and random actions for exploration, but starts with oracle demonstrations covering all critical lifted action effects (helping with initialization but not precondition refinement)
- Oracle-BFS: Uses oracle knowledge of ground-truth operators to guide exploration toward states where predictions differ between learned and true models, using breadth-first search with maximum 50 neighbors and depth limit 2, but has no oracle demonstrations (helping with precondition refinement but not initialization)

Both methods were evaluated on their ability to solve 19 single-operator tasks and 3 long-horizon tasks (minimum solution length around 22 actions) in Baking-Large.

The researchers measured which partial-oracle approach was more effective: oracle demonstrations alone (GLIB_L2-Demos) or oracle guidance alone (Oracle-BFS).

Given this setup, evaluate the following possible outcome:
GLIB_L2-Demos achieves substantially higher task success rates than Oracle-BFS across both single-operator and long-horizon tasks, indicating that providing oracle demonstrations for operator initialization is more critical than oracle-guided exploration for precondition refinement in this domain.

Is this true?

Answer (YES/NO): YES